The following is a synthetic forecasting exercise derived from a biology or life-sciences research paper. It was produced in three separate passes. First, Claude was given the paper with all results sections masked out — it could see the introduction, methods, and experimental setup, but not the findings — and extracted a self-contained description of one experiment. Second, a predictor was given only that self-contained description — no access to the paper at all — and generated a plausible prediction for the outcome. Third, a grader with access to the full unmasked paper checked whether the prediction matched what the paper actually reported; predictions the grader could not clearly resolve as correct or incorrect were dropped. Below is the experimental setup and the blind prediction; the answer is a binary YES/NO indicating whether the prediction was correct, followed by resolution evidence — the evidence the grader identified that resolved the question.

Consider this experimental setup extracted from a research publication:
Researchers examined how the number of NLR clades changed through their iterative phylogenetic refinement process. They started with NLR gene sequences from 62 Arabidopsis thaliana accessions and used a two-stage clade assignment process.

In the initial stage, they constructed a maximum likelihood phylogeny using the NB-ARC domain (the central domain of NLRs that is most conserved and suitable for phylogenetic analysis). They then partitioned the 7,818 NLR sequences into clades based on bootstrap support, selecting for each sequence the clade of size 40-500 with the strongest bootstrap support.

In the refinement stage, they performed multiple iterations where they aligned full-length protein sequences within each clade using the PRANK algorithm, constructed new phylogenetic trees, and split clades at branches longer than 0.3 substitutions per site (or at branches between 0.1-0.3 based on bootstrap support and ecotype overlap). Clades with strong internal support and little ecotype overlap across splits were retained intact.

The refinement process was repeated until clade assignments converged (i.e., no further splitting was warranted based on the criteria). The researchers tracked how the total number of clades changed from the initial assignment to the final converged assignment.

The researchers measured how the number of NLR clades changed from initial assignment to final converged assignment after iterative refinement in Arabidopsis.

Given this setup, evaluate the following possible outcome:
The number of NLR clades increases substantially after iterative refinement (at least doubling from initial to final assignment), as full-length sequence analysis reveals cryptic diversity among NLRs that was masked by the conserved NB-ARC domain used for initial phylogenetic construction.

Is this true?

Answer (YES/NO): YES